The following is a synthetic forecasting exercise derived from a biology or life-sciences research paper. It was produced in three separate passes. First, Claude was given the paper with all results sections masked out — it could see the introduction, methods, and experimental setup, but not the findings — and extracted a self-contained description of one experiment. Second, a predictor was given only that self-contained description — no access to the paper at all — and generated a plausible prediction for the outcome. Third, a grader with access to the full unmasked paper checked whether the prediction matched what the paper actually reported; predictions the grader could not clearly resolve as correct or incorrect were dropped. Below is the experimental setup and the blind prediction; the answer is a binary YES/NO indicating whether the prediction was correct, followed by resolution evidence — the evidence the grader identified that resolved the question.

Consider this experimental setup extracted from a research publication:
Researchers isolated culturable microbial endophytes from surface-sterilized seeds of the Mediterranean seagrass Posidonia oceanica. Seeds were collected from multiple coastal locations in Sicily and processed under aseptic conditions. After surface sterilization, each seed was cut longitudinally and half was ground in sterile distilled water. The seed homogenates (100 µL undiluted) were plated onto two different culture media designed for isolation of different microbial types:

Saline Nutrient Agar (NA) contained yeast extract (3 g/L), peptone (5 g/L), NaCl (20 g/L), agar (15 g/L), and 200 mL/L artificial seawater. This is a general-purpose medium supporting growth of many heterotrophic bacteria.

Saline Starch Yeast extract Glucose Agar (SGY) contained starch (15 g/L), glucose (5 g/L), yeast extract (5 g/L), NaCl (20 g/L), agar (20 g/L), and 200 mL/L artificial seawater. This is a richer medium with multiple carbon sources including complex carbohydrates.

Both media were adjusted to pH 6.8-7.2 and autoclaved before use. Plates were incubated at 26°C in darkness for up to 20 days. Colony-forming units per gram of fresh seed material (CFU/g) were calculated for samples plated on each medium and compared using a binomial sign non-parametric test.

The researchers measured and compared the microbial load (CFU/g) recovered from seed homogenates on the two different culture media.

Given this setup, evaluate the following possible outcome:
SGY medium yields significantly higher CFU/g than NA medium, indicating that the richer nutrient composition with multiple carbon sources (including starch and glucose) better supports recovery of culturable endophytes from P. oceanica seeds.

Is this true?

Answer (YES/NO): NO